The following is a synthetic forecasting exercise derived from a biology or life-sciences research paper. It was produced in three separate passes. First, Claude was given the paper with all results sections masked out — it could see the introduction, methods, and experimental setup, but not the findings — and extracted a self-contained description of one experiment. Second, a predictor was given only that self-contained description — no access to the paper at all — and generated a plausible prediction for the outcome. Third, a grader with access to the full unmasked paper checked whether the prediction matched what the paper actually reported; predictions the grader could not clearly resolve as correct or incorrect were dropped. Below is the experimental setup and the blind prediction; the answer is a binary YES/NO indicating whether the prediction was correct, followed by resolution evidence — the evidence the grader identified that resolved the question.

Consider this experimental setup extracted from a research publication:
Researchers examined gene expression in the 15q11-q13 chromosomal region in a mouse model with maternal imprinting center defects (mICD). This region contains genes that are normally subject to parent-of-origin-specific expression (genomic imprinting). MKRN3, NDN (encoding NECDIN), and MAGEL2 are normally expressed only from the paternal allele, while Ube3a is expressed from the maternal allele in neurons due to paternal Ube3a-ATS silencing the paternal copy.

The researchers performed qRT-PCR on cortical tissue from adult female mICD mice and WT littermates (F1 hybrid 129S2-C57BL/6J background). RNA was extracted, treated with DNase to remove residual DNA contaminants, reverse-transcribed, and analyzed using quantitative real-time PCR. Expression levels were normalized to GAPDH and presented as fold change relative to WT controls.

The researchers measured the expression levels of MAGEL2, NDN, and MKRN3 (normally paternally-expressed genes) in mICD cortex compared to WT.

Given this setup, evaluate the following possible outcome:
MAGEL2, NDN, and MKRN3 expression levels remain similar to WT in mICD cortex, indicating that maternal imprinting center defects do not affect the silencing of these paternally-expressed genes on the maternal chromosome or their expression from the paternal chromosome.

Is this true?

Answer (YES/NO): NO